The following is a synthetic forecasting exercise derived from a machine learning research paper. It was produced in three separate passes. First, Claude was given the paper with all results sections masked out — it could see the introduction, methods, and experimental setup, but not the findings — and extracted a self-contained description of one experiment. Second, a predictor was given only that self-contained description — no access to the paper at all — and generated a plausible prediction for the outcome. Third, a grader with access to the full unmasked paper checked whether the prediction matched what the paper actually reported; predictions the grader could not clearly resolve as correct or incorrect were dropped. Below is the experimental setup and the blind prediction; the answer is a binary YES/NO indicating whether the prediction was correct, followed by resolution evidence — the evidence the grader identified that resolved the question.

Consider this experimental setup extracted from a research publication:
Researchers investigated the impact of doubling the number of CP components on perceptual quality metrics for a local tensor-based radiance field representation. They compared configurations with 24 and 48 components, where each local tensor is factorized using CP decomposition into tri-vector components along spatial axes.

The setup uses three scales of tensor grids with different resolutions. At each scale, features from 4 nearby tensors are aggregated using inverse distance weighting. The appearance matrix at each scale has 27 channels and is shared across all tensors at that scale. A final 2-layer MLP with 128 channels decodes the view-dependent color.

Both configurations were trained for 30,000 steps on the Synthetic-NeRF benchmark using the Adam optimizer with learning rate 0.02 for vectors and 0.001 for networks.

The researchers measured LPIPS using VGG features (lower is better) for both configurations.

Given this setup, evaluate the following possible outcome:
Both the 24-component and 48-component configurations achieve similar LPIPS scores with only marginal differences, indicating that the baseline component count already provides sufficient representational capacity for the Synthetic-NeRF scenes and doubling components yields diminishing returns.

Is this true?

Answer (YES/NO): YES